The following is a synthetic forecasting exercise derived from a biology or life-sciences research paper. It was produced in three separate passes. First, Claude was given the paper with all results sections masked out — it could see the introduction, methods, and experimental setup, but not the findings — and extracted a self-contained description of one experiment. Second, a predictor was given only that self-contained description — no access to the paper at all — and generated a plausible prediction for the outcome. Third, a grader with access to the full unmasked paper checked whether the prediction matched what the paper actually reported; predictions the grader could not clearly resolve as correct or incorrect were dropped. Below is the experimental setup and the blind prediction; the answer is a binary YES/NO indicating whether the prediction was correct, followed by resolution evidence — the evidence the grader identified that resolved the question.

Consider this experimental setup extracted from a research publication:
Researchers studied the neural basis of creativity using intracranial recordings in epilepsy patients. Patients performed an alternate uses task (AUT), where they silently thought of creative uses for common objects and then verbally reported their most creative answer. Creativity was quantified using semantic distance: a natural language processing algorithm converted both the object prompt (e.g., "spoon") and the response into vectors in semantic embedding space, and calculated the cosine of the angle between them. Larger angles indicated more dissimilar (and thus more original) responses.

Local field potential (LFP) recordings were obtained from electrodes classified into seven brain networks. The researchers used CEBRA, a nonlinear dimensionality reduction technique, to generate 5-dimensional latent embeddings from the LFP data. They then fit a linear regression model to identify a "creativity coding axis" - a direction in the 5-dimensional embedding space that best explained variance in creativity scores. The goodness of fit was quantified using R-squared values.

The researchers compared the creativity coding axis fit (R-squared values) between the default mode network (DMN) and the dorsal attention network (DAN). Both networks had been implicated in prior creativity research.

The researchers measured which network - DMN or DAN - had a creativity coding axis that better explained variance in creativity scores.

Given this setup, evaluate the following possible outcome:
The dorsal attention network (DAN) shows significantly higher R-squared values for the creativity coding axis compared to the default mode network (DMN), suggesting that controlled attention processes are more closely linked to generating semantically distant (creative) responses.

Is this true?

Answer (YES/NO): NO